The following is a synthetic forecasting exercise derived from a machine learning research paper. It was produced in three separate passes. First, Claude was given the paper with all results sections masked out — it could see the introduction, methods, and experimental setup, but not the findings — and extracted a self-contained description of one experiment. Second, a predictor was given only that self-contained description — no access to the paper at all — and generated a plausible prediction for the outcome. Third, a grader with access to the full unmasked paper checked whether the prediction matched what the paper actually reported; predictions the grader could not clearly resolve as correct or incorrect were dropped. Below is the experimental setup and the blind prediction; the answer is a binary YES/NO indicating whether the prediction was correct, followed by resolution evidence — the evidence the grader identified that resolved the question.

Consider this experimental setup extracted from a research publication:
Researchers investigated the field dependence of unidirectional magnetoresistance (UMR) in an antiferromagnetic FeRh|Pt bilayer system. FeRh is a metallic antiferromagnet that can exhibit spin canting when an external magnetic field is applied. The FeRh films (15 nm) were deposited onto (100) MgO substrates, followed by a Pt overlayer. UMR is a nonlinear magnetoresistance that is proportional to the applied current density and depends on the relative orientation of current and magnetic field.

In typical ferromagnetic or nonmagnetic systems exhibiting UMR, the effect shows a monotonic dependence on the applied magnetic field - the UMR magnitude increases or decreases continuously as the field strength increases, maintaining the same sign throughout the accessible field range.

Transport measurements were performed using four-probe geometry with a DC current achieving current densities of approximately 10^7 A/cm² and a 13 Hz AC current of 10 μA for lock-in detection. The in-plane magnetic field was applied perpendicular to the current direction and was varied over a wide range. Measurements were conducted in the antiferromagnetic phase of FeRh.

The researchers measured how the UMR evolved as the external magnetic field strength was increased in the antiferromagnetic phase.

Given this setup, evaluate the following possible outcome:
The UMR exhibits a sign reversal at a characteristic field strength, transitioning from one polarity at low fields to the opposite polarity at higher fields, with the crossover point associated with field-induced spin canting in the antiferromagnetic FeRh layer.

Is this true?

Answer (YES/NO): YES